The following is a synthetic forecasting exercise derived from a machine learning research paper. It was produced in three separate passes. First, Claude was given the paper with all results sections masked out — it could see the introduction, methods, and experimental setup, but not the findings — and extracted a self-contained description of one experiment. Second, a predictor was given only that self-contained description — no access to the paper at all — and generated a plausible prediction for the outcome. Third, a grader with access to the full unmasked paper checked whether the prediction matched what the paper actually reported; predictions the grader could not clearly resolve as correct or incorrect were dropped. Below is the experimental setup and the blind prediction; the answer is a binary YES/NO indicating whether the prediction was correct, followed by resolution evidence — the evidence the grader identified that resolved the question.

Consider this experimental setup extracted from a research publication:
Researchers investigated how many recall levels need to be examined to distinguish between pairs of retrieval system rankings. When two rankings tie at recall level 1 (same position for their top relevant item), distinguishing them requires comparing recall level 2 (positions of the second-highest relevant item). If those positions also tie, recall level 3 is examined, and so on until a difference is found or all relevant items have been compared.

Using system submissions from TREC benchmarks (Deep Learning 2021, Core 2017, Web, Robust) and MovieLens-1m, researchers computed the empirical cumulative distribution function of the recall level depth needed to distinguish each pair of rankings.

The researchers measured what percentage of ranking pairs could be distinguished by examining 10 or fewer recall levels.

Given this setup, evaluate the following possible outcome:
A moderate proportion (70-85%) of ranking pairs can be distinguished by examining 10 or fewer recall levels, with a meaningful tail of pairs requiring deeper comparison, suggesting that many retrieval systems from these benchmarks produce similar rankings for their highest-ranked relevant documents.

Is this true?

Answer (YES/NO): NO